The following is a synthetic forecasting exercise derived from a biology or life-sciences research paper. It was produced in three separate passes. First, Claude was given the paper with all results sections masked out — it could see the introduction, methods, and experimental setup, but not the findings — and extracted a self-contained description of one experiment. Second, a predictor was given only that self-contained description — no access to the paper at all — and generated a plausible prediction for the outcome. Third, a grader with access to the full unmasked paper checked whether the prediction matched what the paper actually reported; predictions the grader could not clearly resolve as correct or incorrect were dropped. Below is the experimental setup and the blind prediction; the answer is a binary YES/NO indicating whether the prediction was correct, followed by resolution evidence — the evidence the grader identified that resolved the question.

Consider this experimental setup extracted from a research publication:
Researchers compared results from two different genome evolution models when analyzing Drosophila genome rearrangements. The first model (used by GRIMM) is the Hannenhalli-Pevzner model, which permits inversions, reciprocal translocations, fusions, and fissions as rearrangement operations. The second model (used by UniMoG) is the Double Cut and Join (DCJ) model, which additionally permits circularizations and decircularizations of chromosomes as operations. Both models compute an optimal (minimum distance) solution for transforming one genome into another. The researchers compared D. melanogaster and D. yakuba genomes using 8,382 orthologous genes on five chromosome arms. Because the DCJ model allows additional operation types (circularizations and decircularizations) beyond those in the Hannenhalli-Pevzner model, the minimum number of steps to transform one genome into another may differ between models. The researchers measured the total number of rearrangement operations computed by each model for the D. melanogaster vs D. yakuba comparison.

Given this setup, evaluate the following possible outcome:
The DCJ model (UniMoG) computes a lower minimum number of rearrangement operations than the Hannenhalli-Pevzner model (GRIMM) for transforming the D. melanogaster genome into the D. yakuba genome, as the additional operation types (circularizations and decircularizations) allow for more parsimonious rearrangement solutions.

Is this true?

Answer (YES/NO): YES